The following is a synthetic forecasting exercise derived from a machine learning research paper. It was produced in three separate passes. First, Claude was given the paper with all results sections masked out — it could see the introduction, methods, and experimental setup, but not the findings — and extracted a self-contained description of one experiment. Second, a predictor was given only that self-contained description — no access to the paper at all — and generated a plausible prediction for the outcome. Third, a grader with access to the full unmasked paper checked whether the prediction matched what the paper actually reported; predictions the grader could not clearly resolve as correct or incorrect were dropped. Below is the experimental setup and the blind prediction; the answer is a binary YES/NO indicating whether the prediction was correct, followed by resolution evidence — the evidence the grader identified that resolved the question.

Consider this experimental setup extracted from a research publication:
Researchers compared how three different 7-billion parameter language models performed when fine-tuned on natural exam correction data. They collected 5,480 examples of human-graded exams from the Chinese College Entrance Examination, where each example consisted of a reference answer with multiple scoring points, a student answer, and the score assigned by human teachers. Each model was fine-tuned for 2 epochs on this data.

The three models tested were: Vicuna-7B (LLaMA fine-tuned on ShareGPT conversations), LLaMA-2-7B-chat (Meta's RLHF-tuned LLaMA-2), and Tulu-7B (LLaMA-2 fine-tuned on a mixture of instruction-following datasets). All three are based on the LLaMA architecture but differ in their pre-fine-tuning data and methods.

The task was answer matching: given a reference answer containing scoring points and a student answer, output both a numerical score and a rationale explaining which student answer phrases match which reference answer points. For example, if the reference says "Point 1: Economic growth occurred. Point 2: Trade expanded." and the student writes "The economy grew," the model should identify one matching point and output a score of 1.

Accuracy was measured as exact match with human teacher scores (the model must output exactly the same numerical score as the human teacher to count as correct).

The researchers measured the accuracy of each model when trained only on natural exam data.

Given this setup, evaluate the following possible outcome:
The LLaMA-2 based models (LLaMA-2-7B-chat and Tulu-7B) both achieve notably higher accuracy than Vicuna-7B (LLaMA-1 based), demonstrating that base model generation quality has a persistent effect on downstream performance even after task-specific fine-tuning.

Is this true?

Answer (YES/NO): NO